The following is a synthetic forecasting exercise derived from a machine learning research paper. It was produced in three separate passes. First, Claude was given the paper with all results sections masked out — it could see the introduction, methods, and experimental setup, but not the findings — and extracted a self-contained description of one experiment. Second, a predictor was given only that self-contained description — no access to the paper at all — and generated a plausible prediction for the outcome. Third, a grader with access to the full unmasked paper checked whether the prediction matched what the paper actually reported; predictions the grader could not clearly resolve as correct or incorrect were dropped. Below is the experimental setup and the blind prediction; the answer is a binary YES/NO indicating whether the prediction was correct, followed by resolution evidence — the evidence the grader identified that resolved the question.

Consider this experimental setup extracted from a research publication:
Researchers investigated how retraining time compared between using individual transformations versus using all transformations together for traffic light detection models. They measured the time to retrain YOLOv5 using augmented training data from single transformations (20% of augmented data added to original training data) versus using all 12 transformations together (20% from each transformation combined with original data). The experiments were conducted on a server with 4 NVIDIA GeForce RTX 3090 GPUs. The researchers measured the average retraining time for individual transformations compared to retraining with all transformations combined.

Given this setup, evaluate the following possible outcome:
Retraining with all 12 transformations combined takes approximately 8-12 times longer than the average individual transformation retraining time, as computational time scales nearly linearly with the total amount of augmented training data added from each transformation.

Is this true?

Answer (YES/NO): NO